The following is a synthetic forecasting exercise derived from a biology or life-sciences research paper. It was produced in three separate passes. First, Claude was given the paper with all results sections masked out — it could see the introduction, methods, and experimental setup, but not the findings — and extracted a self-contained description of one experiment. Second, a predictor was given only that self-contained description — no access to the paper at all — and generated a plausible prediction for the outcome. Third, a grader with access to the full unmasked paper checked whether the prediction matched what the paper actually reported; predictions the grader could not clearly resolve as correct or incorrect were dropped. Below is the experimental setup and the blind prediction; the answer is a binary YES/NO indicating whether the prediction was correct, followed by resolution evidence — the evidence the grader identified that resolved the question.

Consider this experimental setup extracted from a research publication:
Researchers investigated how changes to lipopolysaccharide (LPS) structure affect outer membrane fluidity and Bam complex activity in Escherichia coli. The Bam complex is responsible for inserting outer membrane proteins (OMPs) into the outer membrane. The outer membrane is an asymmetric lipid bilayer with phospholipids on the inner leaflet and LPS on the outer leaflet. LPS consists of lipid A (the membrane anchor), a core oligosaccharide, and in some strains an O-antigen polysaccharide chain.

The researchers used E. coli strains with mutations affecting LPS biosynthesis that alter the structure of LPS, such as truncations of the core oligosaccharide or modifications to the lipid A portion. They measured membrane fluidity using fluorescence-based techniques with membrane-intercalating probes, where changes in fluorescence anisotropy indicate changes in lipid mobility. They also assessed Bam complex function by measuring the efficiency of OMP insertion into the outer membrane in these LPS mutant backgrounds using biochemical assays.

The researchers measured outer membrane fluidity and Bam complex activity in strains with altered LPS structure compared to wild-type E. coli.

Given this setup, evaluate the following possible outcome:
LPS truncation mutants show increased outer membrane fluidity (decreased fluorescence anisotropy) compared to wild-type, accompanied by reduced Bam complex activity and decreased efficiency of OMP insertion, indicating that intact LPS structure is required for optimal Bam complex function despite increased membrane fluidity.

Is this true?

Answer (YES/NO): YES